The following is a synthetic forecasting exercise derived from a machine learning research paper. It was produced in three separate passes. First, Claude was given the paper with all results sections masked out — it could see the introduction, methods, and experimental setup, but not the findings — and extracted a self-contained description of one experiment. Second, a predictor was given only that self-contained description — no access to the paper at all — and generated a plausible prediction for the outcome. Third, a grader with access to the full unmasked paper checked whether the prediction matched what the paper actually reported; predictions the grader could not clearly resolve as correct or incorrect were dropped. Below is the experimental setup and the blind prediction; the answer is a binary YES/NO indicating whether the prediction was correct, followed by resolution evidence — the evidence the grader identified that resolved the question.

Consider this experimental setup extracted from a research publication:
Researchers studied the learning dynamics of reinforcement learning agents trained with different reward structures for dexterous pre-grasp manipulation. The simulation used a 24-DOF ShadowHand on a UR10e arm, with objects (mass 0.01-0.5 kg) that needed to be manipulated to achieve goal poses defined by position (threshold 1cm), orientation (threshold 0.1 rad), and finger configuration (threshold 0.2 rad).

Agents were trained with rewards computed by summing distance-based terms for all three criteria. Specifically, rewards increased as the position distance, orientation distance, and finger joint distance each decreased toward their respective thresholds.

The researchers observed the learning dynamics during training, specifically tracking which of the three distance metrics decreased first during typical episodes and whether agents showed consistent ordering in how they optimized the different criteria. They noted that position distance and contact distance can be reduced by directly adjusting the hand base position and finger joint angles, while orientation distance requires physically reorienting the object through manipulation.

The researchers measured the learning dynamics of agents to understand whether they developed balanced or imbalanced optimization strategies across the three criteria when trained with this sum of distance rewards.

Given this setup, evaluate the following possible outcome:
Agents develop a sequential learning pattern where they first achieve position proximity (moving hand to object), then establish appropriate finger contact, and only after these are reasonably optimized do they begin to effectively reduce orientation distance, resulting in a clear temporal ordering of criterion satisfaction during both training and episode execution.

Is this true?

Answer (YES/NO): NO